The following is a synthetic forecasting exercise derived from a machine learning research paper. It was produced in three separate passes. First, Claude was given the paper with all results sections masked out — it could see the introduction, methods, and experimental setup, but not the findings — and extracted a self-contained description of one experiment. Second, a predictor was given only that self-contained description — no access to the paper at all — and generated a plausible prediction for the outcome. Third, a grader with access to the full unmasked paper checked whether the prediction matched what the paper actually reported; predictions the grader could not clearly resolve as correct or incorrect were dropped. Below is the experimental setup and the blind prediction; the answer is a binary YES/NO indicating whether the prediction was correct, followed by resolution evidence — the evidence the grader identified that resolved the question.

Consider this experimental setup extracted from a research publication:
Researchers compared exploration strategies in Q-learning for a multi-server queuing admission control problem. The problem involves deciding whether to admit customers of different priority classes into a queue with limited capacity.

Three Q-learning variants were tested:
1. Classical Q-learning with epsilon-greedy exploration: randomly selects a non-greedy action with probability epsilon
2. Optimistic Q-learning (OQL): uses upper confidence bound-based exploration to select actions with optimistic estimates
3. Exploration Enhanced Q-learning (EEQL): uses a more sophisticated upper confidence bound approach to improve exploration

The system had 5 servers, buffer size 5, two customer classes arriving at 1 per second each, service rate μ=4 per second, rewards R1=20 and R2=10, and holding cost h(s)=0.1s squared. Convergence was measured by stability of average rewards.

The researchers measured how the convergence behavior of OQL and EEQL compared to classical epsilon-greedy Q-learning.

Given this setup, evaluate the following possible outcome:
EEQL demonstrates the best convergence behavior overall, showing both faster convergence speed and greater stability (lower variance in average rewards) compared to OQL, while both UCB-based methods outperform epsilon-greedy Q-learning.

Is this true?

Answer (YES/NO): NO